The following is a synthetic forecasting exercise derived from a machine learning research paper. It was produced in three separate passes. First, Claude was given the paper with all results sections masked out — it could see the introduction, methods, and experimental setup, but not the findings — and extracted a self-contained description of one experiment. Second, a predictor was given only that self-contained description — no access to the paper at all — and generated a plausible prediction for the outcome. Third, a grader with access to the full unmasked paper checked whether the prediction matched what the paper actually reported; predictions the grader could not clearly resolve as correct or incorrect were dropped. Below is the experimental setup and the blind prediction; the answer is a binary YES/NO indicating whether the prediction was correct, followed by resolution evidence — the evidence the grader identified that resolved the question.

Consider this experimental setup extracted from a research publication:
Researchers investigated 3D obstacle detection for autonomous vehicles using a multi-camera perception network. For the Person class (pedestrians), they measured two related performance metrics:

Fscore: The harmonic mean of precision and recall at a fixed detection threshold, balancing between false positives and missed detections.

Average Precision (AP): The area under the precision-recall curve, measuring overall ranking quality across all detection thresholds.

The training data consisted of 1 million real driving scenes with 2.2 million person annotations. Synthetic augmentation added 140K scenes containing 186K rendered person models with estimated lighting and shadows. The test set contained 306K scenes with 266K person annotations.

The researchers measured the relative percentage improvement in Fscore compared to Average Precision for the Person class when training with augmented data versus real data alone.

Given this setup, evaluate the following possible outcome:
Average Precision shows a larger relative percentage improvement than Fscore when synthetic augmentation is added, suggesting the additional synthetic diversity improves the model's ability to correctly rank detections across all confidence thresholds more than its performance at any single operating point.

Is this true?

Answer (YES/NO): YES